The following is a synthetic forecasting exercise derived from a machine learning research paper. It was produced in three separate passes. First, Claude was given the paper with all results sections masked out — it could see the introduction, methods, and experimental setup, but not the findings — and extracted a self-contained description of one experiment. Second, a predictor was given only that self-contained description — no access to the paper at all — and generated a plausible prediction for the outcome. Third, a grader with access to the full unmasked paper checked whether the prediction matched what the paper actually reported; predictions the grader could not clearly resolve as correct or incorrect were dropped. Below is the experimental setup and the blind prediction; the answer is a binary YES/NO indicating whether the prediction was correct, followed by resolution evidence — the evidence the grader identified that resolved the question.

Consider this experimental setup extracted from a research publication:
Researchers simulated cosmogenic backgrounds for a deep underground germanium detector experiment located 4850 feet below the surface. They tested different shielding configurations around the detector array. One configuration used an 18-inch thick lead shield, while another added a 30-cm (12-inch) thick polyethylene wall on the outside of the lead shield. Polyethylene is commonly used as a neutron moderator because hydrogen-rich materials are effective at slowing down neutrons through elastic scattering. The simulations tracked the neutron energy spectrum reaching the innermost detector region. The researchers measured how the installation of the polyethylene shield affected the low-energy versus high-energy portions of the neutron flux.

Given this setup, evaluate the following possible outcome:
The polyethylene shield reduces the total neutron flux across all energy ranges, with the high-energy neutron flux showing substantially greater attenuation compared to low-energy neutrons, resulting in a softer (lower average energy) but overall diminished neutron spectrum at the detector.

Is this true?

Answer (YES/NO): NO